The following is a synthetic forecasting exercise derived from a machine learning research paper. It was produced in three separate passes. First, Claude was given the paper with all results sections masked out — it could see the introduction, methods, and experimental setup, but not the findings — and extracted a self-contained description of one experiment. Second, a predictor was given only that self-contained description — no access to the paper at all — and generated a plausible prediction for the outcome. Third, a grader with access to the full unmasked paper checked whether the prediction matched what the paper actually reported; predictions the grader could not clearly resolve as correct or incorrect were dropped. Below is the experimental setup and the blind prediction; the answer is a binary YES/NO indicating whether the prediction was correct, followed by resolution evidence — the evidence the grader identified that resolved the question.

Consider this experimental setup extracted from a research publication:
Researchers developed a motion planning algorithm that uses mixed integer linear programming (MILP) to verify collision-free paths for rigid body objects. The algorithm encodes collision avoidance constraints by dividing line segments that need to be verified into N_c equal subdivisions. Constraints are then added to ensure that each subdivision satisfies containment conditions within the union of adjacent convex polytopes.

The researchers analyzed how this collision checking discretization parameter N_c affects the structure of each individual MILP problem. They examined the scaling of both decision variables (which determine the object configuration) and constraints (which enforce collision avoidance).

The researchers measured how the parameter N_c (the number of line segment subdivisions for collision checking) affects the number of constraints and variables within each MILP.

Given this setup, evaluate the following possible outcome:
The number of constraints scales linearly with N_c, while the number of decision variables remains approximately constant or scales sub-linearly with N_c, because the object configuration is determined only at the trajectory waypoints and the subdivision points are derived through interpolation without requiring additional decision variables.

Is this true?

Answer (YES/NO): YES